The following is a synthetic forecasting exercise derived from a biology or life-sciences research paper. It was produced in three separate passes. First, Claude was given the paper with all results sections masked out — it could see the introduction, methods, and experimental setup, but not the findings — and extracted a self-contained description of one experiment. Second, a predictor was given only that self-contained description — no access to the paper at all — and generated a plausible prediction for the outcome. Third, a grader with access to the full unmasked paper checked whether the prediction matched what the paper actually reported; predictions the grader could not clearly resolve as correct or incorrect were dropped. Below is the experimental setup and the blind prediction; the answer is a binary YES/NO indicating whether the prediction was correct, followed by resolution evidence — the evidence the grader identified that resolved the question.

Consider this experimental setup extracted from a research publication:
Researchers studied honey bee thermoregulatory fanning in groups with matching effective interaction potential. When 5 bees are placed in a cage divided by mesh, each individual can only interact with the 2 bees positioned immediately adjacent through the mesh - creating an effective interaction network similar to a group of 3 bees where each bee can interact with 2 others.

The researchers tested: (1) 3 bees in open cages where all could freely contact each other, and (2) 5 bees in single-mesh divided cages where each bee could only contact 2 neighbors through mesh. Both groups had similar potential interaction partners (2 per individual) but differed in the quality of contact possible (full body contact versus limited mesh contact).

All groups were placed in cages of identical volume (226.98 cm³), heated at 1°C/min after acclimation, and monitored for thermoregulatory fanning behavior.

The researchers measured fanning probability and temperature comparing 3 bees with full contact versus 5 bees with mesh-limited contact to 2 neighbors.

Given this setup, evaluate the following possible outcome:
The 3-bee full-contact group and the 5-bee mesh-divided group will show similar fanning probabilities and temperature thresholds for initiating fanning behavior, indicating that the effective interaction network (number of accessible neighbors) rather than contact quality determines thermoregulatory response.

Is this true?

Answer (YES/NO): NO